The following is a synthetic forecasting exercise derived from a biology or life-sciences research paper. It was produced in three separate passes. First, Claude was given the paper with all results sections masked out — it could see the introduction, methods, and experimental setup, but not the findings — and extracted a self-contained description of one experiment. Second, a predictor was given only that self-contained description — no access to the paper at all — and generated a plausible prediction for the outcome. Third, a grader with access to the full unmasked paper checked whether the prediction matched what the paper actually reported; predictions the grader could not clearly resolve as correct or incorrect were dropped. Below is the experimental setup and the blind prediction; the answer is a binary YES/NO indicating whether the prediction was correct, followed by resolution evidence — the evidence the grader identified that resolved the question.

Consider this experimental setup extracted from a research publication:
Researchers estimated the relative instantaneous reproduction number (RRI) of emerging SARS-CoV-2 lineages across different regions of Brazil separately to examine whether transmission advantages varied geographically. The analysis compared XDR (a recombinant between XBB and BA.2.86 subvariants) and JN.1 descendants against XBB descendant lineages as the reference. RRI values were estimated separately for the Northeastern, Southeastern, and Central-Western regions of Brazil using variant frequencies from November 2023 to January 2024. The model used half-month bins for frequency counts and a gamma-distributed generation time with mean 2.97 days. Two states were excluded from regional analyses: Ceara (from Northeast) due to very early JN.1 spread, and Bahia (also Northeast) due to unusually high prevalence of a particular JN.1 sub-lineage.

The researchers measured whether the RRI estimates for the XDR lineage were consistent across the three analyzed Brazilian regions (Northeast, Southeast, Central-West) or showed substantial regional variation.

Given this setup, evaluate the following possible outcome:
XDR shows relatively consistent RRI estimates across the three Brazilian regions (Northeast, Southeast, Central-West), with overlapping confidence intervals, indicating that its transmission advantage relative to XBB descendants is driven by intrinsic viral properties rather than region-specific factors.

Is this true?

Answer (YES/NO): NO